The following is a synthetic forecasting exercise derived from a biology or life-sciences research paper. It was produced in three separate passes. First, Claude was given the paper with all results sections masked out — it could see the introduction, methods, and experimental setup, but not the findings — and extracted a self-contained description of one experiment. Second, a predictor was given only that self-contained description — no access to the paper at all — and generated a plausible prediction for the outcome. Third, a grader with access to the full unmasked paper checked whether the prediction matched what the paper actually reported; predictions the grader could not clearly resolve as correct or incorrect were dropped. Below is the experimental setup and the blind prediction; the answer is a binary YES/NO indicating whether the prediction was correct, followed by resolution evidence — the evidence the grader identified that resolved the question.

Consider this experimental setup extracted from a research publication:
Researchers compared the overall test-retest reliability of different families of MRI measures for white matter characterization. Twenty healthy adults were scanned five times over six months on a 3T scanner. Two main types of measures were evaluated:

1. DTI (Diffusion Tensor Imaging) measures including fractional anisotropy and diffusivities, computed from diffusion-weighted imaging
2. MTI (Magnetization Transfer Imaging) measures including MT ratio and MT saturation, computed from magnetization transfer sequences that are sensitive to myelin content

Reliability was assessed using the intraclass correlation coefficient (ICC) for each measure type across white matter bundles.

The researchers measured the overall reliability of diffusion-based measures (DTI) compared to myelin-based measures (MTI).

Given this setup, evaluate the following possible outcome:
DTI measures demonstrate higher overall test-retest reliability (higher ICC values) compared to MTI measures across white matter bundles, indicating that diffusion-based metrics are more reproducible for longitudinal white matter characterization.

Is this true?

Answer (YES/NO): YES